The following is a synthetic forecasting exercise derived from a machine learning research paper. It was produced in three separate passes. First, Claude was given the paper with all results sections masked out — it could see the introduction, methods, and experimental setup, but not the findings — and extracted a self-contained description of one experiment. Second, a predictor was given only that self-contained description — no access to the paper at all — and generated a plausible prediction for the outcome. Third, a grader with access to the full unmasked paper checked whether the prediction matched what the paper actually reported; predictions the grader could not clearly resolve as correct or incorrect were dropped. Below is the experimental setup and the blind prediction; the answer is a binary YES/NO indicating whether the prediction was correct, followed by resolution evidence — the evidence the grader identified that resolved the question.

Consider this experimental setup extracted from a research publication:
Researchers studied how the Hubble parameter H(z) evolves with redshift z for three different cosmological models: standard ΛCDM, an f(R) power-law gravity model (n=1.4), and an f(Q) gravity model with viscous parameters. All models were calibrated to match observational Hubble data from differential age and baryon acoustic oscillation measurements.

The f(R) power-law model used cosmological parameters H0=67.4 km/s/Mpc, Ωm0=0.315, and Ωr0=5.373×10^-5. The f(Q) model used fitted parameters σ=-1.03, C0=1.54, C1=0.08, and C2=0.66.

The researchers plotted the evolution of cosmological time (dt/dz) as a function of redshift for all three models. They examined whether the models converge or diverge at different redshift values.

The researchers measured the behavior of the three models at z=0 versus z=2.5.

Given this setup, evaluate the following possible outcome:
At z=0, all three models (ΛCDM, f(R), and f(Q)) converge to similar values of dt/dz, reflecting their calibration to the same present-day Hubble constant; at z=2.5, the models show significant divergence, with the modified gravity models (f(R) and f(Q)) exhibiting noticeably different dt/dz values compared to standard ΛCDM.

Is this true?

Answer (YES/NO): NO